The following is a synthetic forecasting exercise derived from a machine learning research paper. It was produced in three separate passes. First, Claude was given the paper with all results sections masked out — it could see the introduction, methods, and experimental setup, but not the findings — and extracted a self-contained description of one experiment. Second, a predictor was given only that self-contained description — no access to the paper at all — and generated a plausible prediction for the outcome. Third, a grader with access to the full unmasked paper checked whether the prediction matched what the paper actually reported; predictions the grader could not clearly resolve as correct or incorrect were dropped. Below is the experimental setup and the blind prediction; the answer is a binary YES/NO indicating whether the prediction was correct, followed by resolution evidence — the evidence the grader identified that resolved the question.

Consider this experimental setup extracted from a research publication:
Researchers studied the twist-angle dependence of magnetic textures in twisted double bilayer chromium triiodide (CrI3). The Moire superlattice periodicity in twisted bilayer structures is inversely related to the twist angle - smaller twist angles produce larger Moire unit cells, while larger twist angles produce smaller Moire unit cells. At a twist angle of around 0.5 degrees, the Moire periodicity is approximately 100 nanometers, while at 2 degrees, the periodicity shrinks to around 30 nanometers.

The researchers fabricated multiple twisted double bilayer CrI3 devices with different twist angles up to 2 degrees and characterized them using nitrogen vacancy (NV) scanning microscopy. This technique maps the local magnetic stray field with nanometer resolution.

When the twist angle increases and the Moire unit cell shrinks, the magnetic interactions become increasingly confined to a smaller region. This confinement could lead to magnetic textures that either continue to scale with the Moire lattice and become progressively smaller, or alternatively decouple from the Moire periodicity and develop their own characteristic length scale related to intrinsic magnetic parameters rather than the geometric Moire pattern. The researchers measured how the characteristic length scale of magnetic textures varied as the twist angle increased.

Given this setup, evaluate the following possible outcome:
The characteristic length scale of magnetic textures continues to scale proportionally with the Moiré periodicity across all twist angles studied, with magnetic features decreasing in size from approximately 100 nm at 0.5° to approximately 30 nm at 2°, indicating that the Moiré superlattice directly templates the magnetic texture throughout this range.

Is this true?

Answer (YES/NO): NO